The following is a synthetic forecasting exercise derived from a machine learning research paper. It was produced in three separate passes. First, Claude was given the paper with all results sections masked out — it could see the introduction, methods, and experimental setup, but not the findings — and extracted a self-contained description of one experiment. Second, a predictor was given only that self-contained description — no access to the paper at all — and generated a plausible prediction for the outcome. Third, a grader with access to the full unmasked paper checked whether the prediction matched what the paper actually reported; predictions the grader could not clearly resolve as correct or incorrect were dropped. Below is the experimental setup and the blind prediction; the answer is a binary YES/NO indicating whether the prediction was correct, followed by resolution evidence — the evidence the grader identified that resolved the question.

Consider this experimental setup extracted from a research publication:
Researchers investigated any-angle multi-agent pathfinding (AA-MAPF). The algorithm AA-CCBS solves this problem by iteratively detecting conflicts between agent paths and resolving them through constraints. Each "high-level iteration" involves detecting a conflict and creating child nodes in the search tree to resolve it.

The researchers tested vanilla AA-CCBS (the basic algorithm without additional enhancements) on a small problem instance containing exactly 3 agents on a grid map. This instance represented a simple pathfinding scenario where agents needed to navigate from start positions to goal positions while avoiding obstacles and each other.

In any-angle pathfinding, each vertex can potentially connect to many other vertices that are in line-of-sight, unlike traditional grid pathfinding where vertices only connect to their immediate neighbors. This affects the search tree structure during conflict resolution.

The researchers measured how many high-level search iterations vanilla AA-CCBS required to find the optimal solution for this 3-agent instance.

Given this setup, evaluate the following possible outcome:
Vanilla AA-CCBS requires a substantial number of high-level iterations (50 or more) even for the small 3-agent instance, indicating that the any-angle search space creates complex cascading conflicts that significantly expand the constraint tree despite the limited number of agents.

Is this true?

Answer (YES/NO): YES